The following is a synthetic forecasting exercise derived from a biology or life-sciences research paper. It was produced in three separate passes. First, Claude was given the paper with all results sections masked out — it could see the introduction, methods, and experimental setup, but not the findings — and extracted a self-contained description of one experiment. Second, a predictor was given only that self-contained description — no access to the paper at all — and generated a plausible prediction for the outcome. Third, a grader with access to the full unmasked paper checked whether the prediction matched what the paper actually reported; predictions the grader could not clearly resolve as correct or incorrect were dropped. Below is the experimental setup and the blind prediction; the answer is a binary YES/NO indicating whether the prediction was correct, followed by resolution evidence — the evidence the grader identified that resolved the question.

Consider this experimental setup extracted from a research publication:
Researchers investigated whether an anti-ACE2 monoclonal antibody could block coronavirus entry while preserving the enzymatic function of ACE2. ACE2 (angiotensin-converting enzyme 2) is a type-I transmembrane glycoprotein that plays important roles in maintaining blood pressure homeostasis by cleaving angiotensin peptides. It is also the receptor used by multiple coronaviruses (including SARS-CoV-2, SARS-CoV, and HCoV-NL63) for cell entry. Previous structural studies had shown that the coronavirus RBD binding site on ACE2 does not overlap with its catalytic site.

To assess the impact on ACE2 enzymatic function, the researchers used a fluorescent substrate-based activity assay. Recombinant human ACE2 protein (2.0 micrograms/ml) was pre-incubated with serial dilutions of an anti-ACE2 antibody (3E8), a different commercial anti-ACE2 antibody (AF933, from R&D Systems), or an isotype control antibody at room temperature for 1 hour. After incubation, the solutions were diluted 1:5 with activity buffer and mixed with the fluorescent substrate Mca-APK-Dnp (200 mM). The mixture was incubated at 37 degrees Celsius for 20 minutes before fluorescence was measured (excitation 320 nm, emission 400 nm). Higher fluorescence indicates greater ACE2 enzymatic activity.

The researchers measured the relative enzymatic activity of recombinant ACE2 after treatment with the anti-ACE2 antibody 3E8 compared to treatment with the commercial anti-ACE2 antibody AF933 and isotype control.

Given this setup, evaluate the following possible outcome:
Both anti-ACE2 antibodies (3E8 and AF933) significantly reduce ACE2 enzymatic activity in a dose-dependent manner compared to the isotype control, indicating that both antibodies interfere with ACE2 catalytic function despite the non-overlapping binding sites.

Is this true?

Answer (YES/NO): NO